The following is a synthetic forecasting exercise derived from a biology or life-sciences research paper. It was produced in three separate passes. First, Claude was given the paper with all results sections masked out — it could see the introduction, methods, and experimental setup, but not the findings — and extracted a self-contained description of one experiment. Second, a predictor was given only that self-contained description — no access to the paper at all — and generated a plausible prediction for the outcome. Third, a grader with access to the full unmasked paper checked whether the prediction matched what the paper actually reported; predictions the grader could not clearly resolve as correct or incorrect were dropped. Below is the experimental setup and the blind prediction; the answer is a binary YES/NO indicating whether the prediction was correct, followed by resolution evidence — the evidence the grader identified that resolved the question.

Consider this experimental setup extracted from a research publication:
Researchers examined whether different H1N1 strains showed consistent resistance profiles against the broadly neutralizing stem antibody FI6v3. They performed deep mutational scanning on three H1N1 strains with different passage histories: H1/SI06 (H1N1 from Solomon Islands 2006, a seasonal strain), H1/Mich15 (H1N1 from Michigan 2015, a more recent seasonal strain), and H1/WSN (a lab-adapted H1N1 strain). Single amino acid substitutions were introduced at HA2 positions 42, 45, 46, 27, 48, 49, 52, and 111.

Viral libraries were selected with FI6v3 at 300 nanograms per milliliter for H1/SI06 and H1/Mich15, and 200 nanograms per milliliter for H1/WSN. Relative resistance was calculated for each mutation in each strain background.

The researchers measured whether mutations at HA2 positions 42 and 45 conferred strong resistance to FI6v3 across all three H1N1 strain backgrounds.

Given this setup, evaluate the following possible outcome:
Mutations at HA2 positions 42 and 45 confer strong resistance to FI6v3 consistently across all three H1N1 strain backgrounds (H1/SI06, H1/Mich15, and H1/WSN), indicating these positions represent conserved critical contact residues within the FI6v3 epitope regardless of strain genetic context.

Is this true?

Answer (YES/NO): NO